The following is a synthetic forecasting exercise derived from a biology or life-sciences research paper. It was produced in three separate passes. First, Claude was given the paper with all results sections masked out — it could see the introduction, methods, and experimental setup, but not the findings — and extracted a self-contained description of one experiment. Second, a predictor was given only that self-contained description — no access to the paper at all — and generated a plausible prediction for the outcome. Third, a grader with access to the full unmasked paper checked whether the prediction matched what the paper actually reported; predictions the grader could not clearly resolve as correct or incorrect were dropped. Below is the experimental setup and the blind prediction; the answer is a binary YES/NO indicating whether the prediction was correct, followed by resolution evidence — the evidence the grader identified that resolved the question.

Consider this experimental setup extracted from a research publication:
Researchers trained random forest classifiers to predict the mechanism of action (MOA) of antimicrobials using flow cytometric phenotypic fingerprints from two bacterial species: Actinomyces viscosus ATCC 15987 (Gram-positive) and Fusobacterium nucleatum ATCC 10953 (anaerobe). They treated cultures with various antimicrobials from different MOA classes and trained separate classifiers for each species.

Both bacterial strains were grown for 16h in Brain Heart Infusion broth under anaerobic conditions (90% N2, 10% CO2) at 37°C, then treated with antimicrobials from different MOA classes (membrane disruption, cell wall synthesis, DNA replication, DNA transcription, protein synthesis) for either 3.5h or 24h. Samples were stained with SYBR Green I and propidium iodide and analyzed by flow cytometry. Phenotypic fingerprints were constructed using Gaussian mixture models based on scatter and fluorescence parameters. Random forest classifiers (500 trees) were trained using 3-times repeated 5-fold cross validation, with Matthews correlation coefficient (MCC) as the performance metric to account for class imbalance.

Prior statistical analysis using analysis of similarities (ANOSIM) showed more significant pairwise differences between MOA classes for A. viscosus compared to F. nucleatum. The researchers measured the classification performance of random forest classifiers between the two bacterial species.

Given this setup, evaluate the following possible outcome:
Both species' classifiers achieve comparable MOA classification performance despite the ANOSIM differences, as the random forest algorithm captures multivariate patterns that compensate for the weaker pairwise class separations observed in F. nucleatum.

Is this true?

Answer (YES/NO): NO